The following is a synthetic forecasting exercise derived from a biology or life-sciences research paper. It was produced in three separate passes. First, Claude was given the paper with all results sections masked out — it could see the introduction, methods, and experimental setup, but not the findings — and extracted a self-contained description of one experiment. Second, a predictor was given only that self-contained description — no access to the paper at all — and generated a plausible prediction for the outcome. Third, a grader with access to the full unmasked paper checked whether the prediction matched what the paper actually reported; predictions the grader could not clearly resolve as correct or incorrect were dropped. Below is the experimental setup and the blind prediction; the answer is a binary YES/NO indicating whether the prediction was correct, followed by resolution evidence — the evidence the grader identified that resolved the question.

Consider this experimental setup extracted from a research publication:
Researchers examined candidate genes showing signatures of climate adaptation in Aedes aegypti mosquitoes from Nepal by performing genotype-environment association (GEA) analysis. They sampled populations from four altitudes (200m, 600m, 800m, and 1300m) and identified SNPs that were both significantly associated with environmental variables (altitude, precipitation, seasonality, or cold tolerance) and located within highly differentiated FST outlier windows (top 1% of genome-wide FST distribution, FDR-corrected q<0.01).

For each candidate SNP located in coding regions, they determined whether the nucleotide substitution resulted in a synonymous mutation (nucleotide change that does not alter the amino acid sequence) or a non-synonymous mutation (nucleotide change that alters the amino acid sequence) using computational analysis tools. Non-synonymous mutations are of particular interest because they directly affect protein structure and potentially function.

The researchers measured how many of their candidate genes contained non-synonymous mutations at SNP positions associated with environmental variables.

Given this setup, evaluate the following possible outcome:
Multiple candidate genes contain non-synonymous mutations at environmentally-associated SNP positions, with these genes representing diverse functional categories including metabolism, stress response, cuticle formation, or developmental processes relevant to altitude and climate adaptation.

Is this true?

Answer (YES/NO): YES